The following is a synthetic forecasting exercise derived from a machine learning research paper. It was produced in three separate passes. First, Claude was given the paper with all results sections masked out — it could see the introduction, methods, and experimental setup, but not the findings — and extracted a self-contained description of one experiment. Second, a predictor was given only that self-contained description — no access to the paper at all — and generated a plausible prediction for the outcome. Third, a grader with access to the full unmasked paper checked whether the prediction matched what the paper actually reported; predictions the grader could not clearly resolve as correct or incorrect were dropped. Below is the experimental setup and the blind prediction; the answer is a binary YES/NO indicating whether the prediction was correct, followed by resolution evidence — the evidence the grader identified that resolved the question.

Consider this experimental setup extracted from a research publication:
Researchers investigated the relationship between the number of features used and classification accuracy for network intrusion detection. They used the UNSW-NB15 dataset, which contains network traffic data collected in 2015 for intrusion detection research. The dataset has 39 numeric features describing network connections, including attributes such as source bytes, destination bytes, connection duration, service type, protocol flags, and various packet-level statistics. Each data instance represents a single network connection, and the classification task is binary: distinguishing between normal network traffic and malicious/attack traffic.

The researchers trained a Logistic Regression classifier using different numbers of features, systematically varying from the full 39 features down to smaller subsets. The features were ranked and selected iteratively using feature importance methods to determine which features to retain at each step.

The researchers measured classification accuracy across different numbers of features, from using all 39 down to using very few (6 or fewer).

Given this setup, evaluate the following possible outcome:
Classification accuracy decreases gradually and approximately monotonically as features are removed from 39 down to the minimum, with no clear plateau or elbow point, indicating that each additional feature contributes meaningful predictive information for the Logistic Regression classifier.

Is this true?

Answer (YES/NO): NO